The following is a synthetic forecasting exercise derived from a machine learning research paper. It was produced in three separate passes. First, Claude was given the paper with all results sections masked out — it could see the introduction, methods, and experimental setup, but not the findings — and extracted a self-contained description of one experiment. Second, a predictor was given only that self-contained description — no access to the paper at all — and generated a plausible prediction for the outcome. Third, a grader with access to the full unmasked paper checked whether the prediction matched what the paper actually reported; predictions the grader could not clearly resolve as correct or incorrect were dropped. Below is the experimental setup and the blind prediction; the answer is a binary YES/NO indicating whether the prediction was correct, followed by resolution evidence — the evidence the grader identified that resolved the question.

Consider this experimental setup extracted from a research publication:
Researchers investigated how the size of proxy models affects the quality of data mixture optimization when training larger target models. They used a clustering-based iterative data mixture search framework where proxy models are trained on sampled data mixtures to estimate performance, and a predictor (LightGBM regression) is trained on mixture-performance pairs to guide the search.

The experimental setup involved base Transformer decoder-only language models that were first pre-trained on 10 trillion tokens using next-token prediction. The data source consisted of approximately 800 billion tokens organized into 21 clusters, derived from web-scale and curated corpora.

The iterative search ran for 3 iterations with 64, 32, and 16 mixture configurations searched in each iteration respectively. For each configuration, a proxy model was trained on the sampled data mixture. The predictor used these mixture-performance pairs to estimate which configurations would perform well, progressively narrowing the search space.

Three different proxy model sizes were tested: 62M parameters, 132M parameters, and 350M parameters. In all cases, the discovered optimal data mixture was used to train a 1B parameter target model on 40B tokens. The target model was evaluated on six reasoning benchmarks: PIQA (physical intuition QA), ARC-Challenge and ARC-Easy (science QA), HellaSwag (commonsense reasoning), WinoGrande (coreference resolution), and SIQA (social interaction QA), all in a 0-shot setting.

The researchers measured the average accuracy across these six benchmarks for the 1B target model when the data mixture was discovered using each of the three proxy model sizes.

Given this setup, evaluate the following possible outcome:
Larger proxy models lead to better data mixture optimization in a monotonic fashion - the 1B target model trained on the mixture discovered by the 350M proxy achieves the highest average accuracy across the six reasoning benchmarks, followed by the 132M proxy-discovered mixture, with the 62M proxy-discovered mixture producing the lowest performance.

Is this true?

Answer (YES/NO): YES